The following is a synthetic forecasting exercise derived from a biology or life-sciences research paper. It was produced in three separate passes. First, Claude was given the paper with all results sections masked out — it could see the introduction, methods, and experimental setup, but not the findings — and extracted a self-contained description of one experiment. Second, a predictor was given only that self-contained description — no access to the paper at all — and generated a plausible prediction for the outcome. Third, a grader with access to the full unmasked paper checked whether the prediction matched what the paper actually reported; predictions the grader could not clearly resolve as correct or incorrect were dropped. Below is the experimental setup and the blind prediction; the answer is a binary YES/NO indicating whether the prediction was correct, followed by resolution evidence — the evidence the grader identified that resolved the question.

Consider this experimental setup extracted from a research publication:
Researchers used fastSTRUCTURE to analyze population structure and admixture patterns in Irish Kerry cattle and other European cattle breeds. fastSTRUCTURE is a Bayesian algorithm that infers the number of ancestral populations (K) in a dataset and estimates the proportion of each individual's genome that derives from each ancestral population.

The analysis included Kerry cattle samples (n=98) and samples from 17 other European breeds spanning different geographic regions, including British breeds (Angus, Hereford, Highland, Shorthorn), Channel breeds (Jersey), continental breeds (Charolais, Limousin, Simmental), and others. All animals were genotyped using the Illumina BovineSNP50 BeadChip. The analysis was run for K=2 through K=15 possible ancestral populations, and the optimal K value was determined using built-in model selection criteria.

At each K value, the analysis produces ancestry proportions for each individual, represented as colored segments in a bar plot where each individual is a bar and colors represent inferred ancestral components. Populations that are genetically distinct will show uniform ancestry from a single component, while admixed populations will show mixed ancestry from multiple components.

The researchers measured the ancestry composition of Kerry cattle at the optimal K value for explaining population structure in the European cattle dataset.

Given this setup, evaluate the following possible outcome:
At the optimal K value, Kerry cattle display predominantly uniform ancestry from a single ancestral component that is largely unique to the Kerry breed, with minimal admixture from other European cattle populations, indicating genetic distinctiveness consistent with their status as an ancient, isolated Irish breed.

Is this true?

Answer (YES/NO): YES